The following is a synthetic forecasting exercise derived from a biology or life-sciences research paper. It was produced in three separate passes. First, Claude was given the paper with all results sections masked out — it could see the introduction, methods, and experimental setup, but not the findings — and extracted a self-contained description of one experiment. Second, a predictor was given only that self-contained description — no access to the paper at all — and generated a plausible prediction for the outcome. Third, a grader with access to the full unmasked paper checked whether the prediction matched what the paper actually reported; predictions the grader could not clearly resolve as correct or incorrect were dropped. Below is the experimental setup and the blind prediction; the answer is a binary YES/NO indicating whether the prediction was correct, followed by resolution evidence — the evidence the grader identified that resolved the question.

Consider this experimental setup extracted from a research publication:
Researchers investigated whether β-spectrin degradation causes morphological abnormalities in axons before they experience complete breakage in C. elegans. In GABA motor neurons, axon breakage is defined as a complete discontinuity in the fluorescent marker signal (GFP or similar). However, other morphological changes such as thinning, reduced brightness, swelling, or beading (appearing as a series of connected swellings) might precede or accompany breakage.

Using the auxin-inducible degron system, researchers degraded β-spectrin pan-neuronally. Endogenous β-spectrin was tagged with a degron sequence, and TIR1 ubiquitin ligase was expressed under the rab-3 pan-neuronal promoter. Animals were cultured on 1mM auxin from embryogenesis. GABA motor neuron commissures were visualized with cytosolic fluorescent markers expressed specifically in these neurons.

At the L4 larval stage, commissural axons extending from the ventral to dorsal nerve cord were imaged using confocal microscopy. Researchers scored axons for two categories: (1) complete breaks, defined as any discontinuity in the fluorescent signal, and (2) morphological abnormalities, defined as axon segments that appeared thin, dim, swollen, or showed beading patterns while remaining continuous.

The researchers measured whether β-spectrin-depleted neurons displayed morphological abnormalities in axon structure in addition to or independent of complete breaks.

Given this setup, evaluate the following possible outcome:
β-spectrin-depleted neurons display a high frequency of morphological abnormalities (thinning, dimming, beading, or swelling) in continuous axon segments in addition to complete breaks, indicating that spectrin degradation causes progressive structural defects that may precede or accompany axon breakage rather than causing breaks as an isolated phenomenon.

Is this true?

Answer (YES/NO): YES